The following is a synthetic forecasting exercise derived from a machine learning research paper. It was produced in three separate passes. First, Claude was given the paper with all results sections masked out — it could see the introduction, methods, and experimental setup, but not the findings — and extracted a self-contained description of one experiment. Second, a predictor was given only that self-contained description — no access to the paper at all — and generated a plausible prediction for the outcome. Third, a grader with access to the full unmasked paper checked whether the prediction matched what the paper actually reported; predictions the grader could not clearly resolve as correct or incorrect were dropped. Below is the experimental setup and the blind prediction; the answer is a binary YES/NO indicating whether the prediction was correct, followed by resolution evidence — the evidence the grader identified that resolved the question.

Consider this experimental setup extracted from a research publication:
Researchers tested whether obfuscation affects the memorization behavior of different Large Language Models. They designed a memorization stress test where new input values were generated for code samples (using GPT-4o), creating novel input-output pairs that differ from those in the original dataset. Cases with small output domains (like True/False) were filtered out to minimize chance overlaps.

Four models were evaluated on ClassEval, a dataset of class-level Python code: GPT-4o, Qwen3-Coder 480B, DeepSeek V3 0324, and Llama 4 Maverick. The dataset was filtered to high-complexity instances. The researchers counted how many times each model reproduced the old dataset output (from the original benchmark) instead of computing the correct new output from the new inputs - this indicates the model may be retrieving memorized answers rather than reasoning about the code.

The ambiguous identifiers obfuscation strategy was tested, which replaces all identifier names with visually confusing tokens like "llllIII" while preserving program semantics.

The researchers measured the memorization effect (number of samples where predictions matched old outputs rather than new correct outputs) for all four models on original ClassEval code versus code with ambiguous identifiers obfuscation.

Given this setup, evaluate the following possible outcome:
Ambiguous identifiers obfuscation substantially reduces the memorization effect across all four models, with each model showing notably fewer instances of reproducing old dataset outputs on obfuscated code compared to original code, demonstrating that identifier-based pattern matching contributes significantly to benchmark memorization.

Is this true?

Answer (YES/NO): NO